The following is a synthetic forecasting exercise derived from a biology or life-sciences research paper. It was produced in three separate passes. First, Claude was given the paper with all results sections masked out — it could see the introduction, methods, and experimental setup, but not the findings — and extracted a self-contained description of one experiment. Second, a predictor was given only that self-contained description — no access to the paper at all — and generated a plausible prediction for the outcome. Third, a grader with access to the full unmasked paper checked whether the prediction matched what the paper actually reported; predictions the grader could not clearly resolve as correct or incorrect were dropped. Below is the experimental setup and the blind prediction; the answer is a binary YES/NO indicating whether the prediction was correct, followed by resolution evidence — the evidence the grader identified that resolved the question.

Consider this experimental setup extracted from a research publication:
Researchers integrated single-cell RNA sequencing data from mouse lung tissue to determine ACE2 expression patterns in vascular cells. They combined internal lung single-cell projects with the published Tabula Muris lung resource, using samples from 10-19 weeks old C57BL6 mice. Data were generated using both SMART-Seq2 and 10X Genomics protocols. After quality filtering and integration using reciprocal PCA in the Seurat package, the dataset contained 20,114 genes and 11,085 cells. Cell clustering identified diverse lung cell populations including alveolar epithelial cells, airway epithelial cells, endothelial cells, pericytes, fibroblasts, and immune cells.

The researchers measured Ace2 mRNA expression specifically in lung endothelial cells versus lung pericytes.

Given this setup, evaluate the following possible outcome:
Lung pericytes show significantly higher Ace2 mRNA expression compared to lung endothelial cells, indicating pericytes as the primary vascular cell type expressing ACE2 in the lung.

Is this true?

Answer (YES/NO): NO